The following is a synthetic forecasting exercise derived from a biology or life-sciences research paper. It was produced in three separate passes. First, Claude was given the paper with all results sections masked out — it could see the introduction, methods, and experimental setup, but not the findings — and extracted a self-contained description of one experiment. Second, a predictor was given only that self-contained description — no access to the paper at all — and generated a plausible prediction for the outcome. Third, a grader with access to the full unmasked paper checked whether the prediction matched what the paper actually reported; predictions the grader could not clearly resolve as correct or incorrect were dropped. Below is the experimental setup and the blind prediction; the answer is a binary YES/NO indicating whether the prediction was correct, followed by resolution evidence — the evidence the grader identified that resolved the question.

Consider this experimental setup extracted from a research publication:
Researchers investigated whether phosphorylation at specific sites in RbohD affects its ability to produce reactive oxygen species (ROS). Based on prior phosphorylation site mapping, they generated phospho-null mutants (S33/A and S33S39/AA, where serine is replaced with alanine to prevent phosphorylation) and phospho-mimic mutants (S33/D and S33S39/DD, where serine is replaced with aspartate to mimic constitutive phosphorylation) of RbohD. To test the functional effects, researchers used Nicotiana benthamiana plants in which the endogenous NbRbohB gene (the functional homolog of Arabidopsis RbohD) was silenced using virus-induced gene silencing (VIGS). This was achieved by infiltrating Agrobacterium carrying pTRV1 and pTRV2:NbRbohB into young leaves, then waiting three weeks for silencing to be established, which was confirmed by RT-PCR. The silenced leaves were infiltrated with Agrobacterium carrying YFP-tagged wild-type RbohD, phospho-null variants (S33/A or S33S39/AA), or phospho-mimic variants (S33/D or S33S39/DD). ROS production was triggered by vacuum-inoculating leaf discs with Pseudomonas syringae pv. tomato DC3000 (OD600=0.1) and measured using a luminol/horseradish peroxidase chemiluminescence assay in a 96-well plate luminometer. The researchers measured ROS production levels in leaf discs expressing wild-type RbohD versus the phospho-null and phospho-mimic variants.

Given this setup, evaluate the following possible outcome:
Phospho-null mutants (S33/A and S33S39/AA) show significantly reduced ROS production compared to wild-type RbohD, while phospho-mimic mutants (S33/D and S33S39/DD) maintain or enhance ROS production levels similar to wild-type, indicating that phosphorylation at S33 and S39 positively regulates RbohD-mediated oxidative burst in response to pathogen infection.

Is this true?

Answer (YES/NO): NO